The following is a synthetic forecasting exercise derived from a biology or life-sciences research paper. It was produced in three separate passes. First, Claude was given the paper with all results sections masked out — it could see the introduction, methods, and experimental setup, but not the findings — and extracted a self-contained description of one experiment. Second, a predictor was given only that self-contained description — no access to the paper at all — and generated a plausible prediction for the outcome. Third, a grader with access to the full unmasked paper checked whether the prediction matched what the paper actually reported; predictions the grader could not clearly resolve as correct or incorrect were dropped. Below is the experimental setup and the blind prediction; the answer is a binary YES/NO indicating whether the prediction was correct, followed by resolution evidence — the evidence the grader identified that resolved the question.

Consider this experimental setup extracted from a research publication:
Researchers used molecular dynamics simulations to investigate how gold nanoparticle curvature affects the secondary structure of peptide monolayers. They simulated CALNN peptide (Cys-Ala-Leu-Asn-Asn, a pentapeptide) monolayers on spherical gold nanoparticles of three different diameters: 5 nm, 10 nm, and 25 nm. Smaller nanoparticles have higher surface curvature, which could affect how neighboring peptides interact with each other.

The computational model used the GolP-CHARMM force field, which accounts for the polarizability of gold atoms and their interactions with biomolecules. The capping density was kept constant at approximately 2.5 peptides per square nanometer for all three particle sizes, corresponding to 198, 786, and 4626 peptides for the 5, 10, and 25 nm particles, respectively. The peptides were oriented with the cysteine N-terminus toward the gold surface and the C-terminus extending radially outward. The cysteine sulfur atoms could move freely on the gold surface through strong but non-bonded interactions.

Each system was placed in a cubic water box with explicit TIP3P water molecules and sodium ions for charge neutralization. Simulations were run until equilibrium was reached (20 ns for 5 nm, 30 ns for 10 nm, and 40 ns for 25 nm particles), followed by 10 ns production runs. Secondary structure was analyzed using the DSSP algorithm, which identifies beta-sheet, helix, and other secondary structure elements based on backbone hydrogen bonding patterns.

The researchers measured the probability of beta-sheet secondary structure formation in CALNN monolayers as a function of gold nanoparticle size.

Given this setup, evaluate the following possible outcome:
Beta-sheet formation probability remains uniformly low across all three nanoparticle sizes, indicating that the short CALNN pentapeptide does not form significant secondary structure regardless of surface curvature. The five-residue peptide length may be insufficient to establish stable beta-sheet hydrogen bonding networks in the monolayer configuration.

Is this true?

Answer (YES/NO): NO